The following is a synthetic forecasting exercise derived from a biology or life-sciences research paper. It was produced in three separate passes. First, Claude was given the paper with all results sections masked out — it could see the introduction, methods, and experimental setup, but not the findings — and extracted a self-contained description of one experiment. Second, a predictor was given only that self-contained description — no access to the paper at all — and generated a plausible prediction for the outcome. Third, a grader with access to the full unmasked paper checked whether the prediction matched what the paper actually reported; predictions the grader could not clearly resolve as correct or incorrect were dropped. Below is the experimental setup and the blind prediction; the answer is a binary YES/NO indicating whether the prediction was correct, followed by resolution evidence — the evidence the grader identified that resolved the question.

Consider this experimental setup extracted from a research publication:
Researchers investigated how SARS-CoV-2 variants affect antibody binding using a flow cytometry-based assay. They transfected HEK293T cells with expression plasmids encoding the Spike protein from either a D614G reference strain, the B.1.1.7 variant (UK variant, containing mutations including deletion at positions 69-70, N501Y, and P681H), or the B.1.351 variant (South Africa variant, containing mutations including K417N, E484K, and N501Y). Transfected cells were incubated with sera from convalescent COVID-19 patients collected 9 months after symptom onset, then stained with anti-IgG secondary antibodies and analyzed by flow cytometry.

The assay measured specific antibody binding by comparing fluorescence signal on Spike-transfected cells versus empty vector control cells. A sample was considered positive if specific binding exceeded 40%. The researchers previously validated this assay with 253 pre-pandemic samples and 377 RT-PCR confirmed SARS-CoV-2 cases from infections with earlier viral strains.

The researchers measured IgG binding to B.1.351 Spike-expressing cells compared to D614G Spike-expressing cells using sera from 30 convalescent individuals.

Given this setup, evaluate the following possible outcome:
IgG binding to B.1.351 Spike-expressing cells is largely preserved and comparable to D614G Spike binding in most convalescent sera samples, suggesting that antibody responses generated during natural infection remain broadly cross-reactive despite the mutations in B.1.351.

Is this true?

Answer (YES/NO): YES